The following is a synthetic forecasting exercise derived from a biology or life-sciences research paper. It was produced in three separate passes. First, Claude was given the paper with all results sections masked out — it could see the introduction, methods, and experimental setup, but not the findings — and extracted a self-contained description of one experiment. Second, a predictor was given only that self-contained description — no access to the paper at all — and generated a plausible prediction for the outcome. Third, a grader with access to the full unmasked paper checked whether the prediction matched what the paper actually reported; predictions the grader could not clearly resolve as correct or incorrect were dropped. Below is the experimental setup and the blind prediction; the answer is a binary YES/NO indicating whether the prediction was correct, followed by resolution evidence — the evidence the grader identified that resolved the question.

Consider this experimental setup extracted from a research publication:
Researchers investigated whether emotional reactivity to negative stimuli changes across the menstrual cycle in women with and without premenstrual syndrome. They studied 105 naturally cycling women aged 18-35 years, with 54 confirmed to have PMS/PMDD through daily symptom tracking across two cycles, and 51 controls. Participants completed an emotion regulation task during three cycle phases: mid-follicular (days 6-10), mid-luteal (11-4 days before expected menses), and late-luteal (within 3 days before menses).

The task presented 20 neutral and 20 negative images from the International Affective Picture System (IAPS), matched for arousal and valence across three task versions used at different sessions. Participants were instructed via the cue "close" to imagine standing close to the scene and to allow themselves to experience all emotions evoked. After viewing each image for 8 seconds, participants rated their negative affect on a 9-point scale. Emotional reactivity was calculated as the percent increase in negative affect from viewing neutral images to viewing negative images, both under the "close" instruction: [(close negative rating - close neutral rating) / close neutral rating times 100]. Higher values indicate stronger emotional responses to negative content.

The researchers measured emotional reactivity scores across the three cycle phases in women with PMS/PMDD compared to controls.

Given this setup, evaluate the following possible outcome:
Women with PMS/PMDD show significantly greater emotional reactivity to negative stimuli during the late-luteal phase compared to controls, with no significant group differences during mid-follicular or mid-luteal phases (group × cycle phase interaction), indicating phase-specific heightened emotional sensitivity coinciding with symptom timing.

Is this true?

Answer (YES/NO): NO